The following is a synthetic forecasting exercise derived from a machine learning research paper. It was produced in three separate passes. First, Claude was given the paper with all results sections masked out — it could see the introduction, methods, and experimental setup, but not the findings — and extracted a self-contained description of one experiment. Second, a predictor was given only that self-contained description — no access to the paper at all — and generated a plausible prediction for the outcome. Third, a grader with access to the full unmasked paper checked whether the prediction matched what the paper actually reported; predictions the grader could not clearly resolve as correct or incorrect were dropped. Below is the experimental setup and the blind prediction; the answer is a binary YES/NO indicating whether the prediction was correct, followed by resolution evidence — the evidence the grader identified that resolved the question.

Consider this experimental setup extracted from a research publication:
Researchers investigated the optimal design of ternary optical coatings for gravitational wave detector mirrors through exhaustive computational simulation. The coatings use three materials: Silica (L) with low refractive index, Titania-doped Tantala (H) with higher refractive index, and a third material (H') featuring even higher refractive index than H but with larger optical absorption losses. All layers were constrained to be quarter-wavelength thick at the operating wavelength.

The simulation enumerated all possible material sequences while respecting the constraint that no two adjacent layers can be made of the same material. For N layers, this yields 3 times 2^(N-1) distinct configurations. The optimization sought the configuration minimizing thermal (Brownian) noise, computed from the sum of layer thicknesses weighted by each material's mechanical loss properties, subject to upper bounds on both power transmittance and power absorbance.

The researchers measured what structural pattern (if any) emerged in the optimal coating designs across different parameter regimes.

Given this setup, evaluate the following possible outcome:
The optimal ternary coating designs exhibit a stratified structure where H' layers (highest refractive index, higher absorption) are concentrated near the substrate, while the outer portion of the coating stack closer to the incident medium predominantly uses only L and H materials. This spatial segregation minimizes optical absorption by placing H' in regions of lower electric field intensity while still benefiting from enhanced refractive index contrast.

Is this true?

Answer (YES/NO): YES